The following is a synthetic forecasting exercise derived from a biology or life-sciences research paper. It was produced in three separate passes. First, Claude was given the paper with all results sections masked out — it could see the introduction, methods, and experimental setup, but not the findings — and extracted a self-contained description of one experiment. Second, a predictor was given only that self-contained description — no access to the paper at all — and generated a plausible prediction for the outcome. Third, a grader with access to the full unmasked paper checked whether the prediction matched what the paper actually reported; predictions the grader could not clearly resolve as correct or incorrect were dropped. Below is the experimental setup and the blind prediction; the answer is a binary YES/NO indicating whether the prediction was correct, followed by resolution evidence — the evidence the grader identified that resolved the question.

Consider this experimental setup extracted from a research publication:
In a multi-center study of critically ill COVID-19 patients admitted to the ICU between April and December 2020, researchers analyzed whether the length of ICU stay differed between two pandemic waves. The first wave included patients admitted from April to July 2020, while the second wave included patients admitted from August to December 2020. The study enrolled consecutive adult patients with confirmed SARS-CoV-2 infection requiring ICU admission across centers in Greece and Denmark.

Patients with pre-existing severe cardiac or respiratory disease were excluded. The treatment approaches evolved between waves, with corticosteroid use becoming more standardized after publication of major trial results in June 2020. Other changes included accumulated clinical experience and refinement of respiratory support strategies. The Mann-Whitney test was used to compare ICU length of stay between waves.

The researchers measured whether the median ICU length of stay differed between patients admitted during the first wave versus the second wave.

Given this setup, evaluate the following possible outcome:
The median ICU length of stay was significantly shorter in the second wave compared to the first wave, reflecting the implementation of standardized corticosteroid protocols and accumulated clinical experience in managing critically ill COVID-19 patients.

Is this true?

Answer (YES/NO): NO